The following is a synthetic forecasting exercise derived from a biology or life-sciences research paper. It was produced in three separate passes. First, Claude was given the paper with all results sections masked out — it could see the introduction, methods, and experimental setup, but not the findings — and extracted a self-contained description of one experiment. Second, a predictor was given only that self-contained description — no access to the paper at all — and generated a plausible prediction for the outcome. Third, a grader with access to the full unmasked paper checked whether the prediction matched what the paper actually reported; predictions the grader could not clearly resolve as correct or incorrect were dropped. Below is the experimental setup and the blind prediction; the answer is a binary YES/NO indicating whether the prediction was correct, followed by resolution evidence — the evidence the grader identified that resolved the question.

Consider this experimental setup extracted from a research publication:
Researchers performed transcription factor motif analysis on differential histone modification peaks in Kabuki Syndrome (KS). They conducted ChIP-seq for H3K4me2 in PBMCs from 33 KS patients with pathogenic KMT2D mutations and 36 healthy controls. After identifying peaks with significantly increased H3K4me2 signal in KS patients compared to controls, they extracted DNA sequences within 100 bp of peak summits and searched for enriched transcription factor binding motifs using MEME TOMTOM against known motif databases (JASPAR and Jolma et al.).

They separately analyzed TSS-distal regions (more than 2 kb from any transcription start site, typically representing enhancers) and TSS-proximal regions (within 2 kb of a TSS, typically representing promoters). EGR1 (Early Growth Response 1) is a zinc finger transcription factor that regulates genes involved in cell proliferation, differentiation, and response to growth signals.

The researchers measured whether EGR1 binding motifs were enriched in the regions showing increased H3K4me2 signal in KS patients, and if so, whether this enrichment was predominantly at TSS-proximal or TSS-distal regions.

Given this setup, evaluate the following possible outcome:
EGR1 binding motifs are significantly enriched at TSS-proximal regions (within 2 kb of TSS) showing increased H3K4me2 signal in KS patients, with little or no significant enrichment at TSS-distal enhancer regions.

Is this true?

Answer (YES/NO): YES